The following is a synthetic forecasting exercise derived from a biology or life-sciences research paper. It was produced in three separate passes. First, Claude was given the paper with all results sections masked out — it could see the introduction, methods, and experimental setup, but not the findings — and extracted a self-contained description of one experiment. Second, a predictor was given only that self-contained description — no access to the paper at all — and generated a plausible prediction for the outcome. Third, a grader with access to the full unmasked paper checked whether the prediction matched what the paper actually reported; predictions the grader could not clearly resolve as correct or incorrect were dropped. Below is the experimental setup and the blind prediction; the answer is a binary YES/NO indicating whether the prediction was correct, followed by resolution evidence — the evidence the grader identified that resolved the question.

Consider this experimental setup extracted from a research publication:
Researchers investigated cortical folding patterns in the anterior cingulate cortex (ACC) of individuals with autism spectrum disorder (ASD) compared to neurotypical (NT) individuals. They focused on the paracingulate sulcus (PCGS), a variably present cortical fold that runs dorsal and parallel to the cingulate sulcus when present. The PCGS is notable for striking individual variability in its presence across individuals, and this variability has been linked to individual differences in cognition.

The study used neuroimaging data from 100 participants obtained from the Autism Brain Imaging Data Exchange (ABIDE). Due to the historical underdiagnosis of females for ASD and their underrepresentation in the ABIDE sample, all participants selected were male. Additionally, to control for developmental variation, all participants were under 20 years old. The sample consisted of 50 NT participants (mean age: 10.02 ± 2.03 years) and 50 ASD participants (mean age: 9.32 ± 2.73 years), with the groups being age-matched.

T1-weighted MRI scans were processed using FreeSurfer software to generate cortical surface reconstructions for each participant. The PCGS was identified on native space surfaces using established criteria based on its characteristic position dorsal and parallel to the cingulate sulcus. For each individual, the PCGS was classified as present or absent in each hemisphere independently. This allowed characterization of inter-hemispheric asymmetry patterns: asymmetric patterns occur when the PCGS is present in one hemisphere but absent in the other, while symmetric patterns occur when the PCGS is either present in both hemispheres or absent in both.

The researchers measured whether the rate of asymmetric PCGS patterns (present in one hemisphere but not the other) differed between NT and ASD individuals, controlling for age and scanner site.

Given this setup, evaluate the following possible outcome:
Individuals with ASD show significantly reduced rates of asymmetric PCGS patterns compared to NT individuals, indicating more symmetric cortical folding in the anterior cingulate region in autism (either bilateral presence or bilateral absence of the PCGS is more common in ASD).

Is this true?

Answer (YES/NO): YES